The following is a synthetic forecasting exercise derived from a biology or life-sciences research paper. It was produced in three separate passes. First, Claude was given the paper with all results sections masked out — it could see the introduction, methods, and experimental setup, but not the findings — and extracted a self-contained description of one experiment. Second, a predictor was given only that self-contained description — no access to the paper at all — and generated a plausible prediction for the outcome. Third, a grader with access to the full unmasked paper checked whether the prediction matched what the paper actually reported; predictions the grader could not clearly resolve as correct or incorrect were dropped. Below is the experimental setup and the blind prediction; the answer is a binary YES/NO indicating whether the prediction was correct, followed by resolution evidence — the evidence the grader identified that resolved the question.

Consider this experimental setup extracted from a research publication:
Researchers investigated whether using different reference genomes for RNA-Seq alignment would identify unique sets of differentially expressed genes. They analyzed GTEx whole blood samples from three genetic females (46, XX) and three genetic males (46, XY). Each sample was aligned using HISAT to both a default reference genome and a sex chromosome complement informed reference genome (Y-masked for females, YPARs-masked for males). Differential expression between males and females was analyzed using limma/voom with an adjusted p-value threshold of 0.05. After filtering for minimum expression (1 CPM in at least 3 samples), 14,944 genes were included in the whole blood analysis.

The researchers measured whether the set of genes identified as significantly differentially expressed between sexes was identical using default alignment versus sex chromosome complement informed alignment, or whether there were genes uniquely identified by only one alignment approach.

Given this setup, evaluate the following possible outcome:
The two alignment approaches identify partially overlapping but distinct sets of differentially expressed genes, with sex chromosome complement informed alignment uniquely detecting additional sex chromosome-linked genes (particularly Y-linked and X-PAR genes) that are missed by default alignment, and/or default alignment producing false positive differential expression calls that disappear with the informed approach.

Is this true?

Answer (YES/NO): YES